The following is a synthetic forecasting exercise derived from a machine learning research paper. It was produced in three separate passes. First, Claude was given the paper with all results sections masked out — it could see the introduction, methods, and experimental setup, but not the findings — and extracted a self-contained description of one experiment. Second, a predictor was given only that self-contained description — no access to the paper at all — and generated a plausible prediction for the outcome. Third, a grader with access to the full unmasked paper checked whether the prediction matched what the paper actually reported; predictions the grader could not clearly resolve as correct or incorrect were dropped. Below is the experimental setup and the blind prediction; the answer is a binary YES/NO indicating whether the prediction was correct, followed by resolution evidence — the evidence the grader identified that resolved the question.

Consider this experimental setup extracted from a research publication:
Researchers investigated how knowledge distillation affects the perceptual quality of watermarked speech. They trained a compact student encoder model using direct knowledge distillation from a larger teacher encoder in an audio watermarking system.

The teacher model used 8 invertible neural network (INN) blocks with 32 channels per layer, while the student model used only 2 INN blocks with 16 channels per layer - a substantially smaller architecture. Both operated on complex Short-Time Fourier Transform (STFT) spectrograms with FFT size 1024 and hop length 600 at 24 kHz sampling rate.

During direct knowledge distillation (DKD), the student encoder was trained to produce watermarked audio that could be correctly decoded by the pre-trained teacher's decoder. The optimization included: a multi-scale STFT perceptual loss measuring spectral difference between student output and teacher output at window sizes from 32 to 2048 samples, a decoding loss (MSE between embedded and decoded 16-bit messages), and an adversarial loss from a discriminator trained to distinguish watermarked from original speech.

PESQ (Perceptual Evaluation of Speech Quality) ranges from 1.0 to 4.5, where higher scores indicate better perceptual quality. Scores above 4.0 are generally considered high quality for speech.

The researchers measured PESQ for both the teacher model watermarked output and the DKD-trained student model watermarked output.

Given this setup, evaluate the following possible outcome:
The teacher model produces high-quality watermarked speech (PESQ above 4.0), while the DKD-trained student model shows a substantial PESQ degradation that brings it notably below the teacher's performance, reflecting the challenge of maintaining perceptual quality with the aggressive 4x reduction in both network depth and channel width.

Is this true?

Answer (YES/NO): NO